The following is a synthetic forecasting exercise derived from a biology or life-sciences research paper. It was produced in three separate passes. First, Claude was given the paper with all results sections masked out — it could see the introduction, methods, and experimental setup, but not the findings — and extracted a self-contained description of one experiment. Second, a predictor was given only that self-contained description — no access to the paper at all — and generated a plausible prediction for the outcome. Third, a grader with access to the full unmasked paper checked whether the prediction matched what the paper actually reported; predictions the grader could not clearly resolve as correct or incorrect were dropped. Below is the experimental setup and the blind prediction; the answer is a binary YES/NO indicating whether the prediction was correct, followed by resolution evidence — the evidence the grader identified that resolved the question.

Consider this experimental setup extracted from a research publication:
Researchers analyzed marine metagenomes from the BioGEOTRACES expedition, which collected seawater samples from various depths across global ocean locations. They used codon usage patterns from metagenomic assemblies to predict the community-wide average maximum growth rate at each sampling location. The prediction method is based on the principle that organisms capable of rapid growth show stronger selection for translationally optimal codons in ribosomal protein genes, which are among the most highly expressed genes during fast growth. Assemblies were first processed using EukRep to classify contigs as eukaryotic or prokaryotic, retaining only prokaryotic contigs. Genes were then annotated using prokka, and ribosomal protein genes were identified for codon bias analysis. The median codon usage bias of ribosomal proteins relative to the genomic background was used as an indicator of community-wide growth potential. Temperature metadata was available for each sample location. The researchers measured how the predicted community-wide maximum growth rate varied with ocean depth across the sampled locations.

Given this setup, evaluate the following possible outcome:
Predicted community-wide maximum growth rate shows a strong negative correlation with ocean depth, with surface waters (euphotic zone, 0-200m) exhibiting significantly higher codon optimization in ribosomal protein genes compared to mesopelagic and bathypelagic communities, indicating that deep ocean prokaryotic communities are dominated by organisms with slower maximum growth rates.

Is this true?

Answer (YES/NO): YES